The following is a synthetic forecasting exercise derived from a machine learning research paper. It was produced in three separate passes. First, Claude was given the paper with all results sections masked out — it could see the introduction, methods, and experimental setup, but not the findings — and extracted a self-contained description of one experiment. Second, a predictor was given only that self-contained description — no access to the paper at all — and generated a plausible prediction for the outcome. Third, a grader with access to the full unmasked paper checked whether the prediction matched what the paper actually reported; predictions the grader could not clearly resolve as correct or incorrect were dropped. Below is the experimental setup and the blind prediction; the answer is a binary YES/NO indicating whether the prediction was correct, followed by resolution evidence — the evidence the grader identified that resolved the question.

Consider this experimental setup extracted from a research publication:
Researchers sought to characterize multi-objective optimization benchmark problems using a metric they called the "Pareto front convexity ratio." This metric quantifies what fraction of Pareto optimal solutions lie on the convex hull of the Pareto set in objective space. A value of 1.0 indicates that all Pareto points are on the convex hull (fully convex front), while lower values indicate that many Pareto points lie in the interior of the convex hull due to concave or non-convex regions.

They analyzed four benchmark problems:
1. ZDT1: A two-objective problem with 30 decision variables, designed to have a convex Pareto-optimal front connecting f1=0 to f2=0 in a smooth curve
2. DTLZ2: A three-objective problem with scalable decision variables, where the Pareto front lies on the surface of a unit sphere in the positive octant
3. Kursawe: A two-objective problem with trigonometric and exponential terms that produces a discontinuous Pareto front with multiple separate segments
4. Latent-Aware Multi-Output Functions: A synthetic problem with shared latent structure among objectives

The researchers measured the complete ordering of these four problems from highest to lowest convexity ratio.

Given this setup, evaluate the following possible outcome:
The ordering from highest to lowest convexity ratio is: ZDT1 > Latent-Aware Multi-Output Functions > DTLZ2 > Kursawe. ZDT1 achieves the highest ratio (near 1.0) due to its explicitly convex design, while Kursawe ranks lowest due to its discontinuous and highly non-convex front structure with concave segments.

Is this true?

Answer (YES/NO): NO